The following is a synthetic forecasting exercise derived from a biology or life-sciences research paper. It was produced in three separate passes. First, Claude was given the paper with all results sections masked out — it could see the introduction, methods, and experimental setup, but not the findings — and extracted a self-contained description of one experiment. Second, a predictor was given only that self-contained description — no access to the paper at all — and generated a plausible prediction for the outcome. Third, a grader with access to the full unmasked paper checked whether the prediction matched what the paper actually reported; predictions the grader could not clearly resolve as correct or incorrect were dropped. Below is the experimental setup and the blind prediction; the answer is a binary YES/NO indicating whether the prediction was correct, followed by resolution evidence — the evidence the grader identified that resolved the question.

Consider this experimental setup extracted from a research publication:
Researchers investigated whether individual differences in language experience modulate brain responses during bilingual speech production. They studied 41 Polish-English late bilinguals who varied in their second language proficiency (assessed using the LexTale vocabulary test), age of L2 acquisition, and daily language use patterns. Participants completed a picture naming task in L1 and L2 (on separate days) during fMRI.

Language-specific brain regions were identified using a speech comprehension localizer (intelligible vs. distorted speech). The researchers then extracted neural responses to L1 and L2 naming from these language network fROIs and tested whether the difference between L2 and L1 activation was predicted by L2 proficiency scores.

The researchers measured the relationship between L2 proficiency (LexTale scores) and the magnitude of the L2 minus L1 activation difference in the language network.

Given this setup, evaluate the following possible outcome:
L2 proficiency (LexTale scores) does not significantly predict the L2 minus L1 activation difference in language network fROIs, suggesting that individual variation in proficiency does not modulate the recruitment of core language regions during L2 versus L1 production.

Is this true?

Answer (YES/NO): YES